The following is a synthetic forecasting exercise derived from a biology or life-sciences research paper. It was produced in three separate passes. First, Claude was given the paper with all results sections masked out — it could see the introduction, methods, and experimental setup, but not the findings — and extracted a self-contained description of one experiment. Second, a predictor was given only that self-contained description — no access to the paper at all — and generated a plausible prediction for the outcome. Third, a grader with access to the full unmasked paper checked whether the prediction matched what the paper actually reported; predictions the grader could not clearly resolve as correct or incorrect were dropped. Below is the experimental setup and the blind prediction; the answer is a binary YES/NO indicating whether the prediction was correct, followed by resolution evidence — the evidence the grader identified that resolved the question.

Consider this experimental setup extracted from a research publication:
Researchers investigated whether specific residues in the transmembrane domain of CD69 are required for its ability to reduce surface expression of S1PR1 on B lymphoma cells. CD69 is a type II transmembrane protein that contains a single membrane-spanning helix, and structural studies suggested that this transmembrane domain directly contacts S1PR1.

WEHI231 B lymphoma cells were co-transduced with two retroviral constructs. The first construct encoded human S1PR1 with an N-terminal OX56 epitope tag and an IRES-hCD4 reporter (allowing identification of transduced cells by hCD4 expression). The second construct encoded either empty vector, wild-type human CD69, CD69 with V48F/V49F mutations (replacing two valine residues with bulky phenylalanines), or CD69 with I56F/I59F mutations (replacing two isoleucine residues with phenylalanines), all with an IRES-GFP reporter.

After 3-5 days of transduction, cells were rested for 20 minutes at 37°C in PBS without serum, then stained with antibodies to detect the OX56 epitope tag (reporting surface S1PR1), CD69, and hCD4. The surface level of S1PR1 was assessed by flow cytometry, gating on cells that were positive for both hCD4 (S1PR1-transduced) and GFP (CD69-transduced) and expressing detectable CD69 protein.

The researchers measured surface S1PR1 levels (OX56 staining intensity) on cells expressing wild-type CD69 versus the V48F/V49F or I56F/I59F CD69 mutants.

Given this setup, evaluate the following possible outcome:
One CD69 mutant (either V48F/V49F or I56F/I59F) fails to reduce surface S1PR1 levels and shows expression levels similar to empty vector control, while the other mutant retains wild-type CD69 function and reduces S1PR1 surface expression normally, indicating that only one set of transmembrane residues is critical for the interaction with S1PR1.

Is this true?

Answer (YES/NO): NO